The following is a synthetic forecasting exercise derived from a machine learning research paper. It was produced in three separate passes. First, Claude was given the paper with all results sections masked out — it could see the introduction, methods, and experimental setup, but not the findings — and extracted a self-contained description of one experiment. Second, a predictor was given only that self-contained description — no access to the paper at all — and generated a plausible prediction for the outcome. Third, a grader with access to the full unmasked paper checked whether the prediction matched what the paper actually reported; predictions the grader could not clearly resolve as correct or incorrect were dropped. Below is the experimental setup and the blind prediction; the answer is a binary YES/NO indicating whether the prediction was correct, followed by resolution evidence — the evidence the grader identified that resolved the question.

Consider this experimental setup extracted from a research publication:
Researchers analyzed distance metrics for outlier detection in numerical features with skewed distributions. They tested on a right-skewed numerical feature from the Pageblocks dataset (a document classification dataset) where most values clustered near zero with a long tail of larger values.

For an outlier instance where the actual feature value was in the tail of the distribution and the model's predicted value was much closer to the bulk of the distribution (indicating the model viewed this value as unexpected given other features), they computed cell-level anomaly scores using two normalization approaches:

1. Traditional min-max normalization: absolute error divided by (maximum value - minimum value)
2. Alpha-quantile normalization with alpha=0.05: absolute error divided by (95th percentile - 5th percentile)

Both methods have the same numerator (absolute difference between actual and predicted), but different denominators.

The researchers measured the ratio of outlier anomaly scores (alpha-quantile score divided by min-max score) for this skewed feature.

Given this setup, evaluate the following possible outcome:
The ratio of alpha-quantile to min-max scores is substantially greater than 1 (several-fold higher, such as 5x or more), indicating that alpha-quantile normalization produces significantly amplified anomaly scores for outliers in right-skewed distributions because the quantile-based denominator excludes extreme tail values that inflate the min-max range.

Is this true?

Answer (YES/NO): NO